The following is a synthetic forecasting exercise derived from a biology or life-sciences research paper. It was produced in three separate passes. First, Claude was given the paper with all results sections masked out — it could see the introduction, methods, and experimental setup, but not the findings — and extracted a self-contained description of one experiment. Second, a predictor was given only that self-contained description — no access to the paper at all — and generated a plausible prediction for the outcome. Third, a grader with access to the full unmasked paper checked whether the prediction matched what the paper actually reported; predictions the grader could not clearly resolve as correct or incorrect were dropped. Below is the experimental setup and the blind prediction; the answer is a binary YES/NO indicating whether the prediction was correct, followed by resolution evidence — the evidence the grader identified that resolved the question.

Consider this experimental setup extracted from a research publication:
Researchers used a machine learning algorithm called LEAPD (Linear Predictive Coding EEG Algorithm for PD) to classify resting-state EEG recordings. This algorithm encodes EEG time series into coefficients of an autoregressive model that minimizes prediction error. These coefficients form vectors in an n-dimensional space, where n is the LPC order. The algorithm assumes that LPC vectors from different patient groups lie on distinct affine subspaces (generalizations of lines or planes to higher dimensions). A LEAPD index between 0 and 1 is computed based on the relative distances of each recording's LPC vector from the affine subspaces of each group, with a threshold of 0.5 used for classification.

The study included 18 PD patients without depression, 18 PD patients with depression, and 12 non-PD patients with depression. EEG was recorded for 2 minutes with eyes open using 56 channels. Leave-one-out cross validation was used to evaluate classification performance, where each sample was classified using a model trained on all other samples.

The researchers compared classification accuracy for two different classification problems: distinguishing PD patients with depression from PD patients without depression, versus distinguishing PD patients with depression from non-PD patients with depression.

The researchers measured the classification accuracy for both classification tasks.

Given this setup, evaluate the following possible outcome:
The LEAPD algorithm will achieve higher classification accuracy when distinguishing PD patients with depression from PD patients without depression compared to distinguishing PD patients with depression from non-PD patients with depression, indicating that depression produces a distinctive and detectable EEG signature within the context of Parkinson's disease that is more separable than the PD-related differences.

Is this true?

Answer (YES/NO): NO